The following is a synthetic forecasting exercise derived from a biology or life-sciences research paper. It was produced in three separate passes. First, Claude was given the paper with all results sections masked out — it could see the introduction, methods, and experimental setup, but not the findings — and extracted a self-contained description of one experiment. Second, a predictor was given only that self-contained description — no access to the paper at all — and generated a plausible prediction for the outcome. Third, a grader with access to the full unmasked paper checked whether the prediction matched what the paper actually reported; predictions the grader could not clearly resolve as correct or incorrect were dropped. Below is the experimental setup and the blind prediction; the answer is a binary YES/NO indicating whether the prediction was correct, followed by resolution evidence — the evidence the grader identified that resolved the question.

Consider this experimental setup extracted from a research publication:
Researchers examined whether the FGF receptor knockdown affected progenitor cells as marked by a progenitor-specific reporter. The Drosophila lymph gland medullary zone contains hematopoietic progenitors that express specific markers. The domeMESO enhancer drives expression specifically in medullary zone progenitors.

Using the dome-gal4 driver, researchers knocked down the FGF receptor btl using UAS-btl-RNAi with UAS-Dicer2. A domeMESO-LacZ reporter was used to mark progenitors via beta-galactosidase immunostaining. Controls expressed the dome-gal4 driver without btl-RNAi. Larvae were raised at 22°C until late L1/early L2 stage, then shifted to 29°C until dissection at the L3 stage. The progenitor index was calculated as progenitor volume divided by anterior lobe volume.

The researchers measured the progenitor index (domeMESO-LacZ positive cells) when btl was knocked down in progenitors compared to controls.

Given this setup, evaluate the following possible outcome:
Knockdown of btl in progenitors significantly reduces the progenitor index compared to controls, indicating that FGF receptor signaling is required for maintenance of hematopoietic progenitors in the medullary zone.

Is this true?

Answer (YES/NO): YES